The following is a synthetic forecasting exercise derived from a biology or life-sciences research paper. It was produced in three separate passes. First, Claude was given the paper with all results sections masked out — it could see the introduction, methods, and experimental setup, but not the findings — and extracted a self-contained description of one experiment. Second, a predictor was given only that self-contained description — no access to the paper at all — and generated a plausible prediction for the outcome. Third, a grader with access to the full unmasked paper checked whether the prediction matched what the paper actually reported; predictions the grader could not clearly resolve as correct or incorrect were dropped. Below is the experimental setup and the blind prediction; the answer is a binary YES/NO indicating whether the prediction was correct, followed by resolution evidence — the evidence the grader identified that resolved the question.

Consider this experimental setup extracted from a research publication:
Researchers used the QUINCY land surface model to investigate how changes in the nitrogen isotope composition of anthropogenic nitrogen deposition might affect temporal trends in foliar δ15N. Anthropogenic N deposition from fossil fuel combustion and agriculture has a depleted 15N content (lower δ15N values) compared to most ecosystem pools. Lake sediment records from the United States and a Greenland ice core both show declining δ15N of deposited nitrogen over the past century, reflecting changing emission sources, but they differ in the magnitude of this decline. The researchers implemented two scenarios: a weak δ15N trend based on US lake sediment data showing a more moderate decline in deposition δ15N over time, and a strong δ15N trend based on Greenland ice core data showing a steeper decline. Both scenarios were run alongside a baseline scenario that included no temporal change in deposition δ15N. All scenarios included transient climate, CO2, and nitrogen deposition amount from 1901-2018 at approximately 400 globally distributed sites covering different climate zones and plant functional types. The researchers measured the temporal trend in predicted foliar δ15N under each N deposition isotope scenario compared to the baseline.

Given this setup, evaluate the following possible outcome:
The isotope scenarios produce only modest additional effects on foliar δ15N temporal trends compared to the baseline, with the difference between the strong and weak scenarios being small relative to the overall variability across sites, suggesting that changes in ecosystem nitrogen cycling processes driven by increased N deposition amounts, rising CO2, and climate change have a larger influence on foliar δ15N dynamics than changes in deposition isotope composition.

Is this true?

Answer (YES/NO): NO